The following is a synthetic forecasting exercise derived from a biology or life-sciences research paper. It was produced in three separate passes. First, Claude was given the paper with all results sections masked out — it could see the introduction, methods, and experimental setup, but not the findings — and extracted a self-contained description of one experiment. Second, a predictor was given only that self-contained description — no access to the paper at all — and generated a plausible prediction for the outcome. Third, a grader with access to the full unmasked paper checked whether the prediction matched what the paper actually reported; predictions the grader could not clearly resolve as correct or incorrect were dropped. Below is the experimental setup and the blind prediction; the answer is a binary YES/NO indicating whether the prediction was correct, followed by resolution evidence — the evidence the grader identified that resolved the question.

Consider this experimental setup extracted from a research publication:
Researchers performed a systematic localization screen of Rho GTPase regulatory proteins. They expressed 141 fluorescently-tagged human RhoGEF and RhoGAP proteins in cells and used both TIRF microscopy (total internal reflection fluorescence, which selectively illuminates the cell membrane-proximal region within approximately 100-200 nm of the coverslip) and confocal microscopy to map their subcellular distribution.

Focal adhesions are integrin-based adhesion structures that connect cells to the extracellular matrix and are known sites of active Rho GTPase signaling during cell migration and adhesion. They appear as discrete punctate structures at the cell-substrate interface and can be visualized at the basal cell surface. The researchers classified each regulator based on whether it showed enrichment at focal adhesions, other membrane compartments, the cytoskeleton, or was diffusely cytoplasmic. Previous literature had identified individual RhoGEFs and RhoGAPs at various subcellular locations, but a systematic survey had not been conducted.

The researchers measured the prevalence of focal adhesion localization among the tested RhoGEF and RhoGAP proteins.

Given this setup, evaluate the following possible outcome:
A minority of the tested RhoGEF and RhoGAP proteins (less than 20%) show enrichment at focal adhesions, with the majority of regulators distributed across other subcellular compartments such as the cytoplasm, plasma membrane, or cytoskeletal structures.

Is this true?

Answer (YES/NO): NO